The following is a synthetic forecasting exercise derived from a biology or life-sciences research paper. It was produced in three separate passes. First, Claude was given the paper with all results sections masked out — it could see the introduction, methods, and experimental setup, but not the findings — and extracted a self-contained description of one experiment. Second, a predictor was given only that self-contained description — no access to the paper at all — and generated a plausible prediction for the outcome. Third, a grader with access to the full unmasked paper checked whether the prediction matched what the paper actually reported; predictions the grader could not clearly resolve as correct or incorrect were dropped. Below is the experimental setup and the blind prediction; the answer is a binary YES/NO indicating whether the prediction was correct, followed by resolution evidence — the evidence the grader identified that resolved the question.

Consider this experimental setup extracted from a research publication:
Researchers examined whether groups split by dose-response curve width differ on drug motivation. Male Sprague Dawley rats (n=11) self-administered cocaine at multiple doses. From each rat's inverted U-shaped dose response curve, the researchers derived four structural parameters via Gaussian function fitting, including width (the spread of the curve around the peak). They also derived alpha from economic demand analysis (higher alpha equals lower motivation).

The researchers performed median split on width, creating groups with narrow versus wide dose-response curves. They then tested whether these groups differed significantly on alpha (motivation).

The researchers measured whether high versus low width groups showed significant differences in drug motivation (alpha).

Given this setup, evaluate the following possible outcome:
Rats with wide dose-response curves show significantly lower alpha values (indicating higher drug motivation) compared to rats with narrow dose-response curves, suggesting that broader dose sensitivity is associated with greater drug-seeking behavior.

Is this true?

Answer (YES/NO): NO